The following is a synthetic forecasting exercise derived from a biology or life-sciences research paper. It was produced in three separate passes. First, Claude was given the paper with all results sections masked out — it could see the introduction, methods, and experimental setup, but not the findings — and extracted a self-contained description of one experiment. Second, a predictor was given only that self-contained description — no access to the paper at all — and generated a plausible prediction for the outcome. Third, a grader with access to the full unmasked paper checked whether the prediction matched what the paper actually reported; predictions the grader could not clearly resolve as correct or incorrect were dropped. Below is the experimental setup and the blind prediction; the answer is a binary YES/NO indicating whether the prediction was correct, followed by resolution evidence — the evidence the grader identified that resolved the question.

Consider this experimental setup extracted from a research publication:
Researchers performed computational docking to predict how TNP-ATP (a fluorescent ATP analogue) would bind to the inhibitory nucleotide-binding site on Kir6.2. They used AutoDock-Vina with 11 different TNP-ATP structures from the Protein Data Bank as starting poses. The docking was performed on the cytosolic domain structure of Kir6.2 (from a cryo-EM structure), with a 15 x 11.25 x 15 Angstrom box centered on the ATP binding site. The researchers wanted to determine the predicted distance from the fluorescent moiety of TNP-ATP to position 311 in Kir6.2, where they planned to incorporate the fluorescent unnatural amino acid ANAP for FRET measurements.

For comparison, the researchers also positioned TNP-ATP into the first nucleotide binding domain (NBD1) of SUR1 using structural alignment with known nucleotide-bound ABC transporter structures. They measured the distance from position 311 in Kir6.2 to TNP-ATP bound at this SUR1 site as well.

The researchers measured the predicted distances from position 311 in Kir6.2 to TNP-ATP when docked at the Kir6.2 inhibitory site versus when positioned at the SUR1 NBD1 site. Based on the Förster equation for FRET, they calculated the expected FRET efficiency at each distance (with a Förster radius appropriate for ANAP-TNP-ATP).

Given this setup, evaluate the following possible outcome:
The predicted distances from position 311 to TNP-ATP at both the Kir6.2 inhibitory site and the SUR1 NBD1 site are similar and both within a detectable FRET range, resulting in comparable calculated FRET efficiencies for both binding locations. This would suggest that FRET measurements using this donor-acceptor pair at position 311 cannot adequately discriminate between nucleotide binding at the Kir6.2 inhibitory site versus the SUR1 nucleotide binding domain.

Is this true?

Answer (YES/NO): NO